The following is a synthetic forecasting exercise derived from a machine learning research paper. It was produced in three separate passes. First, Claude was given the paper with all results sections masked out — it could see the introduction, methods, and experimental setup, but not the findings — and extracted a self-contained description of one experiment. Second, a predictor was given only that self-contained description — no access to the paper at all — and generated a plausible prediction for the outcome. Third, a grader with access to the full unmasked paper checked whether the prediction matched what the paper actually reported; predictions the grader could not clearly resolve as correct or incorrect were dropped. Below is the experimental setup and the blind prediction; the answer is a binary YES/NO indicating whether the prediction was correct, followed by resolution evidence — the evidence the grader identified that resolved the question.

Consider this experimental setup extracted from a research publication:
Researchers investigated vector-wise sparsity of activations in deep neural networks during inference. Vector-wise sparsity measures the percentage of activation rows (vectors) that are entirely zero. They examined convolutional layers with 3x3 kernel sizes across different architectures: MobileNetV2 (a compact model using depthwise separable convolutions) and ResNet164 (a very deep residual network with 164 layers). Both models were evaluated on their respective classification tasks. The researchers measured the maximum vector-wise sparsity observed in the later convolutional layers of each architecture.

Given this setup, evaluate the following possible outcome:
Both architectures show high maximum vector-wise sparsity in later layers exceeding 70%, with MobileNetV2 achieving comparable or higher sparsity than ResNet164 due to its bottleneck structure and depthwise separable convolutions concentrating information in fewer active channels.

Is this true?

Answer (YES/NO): NO